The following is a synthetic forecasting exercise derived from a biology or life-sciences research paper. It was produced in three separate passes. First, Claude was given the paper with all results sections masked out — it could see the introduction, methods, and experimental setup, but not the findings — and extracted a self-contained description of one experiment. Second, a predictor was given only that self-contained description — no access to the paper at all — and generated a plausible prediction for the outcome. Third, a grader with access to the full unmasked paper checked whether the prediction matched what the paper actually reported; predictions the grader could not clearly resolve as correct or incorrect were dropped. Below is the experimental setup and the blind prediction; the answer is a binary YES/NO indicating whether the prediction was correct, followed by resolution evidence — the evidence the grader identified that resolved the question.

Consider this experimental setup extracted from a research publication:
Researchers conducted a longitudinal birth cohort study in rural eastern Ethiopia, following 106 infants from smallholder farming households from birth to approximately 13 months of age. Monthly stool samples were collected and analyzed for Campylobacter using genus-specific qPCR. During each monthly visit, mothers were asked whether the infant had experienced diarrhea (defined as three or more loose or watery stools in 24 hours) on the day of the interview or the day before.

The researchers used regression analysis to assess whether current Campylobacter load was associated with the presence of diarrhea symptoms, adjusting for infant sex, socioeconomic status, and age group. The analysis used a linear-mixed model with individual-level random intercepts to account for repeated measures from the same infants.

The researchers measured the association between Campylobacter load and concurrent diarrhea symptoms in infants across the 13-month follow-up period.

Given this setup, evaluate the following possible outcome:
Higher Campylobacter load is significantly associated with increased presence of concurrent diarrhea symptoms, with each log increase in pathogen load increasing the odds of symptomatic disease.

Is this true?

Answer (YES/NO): YES